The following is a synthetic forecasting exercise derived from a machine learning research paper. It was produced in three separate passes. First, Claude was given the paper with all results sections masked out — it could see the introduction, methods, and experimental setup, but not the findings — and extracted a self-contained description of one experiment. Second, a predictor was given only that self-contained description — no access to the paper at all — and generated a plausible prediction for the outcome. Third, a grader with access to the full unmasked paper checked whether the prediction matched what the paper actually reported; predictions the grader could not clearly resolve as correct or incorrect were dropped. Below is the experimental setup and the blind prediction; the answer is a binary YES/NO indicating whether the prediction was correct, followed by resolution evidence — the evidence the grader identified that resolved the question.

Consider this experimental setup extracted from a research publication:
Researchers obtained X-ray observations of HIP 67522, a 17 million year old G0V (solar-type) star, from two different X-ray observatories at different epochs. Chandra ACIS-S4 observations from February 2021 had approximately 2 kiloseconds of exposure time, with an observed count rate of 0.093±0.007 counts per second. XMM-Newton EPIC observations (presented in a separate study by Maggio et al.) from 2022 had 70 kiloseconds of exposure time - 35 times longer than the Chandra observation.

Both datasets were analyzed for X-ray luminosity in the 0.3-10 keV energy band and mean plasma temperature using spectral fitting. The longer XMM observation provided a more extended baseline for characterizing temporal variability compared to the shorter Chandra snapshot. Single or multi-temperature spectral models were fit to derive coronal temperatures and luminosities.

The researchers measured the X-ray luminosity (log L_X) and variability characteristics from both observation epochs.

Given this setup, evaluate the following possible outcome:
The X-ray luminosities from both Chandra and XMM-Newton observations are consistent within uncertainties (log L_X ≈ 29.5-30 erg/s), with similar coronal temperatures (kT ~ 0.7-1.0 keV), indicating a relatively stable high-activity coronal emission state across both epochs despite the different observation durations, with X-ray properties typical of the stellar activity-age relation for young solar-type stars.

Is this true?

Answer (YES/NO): NO